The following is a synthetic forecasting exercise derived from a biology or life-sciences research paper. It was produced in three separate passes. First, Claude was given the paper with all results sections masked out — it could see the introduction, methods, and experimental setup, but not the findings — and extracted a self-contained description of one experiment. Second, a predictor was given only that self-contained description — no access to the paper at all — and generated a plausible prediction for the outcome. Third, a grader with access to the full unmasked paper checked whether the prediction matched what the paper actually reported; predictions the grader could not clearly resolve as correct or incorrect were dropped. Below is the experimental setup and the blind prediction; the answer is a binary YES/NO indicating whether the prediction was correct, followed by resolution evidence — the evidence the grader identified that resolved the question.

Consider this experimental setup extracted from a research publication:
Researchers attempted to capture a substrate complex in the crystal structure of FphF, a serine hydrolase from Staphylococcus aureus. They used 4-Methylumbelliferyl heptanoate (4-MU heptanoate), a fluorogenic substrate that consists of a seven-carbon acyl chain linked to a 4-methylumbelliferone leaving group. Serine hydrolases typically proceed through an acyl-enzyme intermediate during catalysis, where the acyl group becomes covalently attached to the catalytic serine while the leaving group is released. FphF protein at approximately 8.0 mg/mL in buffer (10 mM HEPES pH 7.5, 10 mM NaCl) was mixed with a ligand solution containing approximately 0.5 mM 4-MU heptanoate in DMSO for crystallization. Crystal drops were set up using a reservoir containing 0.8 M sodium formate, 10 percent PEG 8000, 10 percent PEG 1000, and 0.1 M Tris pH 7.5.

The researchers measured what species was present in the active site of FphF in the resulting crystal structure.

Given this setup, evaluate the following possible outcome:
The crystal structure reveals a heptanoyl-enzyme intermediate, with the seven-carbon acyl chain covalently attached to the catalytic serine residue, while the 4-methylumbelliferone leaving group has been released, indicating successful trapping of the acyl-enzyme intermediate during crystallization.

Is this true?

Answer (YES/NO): YES